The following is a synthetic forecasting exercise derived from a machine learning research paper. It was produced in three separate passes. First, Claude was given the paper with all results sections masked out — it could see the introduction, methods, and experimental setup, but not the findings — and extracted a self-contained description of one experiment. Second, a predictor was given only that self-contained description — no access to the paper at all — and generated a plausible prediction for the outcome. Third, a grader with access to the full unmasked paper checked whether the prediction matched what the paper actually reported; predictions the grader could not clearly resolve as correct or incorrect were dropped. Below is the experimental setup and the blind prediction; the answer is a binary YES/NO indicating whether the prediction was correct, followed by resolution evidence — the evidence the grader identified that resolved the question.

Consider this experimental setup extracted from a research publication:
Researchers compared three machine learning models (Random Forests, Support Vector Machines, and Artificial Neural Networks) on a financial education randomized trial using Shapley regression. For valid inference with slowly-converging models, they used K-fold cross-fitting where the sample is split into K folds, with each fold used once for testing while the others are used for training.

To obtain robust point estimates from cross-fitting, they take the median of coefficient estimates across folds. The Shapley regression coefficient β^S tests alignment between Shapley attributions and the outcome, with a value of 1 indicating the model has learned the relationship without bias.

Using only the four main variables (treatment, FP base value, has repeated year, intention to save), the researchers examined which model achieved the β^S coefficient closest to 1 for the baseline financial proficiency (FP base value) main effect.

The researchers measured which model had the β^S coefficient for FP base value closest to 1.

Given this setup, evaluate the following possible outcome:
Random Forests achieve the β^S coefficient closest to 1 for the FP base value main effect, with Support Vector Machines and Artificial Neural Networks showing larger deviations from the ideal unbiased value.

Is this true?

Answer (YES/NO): YES